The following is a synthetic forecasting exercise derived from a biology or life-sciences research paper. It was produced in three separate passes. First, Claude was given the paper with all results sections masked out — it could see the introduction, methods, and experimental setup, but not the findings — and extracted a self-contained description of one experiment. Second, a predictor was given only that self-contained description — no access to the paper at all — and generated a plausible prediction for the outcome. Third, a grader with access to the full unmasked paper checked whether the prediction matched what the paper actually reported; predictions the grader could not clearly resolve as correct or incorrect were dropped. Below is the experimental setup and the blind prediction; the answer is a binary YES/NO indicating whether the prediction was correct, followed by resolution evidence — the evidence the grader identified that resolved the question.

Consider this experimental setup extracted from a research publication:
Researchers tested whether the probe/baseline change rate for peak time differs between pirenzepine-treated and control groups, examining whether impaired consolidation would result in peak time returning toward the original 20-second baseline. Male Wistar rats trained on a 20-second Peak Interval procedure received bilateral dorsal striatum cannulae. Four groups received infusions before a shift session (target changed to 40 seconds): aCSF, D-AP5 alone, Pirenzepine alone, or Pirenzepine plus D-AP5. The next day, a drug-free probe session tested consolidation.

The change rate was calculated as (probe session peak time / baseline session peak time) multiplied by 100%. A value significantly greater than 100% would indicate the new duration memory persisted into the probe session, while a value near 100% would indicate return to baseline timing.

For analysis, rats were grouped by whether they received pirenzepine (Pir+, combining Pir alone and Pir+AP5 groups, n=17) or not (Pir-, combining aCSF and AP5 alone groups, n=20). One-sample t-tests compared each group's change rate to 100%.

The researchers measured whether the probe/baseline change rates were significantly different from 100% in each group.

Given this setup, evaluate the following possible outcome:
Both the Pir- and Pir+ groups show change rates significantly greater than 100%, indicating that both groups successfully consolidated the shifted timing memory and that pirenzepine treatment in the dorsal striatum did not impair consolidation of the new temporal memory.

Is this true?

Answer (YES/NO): NO